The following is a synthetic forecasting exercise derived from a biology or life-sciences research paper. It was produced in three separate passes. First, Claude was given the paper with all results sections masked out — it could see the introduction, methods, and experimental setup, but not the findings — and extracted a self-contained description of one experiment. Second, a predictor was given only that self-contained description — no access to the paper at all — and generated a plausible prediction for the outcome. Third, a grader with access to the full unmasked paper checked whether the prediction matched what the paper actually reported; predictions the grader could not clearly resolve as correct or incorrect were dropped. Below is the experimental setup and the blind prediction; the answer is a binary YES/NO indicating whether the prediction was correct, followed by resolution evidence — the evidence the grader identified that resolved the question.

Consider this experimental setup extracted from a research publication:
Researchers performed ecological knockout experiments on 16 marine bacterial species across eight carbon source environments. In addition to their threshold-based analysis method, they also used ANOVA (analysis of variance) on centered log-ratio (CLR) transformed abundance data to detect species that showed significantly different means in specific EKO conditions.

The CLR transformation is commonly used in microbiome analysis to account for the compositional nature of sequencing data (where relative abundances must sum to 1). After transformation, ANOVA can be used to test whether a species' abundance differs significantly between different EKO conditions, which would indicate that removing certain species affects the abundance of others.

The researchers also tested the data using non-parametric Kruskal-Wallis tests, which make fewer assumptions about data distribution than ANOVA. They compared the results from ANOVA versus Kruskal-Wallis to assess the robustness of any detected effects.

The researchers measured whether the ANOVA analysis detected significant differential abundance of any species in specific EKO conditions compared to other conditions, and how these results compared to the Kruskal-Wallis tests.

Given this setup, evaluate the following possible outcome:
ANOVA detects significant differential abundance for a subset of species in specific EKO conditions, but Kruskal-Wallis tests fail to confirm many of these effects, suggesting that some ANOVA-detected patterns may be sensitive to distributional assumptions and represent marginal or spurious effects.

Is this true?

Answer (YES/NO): YES